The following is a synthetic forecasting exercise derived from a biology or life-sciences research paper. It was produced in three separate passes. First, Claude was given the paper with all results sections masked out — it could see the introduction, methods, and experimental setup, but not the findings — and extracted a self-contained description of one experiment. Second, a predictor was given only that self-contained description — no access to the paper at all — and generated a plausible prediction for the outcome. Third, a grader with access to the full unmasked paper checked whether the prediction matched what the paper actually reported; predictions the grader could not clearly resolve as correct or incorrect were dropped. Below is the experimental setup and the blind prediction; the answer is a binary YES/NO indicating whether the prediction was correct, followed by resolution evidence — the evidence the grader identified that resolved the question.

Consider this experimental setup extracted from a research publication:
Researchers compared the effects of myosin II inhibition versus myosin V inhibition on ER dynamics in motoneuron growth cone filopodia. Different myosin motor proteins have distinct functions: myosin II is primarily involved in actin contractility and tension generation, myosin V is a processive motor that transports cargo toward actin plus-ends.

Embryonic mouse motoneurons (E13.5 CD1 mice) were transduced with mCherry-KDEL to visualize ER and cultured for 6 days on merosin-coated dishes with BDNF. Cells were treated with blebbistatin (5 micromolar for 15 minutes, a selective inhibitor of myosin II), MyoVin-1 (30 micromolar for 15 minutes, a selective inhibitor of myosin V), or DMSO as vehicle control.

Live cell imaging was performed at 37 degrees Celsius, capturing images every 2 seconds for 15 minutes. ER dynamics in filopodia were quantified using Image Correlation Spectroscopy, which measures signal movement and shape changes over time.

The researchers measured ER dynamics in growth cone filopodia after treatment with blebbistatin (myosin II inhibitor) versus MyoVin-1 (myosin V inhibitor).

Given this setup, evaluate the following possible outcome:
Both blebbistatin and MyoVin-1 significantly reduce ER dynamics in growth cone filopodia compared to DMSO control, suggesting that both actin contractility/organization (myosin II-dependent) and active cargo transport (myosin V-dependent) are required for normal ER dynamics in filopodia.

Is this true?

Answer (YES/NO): NO